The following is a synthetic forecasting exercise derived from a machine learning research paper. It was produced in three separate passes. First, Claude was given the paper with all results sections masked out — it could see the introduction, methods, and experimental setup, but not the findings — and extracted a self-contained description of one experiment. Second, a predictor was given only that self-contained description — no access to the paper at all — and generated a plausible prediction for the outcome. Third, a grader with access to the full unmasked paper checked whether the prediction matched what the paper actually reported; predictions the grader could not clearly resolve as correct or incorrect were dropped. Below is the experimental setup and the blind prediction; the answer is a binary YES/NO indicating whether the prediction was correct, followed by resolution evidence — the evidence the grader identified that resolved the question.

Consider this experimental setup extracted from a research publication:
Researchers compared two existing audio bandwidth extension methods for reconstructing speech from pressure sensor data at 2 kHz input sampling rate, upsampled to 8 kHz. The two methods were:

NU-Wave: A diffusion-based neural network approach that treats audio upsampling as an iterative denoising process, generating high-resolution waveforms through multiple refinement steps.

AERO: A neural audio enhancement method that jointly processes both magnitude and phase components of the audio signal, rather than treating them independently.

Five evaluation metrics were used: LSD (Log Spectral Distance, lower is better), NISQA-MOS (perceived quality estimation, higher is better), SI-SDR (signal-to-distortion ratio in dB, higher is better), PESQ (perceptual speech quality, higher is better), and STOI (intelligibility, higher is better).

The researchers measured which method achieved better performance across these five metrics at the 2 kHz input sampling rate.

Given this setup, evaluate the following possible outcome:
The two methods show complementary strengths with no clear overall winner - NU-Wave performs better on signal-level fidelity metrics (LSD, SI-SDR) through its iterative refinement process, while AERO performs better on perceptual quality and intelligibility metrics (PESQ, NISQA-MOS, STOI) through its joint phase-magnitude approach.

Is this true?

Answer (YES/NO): NO